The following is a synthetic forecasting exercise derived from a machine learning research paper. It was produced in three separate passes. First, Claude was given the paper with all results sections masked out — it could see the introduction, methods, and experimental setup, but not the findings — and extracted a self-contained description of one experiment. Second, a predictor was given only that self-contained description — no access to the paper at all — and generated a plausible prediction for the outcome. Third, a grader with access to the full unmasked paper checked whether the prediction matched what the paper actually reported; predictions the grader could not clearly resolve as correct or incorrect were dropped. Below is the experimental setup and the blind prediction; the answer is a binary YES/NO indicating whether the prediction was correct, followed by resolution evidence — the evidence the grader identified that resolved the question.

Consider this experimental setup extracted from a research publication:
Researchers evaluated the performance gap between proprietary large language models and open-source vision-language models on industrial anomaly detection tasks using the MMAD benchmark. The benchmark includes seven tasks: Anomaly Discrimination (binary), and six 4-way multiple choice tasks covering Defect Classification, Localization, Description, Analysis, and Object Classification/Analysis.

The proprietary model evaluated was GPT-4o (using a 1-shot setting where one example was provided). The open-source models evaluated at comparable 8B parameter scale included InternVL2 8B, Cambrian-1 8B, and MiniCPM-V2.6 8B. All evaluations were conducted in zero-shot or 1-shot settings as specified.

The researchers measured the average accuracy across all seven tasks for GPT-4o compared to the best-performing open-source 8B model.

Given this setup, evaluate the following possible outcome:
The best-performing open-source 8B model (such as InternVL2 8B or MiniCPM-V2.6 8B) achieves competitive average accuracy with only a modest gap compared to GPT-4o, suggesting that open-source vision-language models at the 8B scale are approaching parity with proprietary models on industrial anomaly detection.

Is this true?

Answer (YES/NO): YES